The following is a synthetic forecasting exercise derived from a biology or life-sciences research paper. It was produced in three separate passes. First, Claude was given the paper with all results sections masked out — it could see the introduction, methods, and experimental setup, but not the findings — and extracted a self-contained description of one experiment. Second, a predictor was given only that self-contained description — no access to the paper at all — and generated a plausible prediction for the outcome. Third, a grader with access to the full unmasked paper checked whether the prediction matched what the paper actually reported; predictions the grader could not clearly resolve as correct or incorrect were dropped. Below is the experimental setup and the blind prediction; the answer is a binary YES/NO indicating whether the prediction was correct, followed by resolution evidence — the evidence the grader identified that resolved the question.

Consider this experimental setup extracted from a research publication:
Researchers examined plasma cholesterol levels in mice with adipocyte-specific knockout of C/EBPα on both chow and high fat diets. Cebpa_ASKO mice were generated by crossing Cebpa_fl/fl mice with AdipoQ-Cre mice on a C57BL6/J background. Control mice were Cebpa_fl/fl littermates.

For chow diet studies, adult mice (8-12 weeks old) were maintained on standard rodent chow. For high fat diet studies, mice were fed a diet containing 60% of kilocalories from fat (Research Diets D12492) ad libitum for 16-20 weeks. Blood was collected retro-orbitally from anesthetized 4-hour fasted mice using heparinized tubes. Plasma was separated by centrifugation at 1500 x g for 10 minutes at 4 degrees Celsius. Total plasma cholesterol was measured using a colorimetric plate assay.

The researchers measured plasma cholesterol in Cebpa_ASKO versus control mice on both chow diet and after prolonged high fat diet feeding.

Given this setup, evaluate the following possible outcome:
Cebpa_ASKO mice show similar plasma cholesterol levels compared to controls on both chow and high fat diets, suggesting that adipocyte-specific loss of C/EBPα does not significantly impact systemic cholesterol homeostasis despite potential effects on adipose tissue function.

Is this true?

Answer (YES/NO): NO